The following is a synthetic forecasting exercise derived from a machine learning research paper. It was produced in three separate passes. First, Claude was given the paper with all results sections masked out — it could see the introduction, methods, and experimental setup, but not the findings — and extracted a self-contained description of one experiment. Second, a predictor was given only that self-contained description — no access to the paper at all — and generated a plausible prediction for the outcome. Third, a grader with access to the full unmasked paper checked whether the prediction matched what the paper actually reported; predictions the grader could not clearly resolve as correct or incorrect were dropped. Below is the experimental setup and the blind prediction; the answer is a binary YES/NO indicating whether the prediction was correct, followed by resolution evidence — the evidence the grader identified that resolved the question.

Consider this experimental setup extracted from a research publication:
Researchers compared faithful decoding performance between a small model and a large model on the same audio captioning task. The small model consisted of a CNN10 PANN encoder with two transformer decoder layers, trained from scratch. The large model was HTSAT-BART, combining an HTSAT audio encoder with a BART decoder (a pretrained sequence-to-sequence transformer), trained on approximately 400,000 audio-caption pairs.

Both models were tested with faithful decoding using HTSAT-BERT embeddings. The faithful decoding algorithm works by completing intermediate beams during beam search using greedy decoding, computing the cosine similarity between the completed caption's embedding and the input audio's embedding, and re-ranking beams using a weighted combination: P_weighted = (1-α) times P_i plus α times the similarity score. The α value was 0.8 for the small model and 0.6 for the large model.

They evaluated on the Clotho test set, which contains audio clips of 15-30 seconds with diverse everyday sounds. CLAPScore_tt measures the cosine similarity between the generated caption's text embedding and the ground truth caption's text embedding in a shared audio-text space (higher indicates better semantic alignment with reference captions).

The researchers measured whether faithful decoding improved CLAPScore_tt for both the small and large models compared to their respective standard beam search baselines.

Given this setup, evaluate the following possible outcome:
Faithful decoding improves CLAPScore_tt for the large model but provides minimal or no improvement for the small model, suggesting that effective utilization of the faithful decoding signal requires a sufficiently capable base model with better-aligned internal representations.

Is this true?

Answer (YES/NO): NO